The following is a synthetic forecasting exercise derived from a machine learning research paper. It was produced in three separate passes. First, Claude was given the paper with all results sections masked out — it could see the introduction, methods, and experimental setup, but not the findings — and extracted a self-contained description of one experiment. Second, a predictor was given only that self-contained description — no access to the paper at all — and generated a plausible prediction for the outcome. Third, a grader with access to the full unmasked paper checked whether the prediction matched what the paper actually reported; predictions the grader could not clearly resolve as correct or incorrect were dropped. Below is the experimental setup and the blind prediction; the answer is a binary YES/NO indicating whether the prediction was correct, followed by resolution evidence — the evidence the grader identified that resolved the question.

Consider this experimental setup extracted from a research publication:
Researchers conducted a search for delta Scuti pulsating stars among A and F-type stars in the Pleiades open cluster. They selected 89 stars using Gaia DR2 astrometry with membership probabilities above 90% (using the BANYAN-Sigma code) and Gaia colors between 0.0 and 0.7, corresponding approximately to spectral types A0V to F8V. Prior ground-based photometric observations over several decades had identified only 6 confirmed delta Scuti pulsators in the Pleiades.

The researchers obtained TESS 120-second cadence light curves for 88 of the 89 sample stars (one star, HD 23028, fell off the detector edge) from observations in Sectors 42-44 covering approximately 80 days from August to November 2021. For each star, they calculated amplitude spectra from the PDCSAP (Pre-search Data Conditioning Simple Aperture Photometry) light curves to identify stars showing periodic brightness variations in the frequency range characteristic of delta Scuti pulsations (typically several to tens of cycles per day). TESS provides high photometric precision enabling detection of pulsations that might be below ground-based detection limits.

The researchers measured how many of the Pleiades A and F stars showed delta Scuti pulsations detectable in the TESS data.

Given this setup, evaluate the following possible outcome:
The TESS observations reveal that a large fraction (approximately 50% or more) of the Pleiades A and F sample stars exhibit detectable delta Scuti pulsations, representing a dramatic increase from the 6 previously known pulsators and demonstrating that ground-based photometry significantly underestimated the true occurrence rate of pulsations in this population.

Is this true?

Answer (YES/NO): YES